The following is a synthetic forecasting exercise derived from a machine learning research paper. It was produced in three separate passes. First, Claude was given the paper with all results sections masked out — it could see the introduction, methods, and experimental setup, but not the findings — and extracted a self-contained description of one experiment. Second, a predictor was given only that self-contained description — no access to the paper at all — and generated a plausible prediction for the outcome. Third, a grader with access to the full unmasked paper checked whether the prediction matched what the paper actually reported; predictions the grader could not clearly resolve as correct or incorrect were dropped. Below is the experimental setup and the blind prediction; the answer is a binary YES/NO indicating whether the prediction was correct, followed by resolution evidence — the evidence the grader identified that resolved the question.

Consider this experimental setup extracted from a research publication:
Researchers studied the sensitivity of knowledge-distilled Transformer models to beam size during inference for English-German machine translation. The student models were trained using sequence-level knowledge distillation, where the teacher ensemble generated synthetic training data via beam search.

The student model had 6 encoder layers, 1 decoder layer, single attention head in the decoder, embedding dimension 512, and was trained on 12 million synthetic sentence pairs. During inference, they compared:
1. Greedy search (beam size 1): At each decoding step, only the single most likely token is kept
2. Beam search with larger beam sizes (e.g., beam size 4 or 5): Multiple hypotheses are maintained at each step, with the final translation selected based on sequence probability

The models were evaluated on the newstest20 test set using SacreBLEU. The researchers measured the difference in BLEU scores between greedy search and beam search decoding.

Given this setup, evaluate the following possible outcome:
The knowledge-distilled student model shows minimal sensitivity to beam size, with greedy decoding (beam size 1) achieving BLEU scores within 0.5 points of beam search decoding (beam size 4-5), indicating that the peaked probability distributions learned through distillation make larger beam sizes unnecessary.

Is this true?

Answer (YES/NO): YES